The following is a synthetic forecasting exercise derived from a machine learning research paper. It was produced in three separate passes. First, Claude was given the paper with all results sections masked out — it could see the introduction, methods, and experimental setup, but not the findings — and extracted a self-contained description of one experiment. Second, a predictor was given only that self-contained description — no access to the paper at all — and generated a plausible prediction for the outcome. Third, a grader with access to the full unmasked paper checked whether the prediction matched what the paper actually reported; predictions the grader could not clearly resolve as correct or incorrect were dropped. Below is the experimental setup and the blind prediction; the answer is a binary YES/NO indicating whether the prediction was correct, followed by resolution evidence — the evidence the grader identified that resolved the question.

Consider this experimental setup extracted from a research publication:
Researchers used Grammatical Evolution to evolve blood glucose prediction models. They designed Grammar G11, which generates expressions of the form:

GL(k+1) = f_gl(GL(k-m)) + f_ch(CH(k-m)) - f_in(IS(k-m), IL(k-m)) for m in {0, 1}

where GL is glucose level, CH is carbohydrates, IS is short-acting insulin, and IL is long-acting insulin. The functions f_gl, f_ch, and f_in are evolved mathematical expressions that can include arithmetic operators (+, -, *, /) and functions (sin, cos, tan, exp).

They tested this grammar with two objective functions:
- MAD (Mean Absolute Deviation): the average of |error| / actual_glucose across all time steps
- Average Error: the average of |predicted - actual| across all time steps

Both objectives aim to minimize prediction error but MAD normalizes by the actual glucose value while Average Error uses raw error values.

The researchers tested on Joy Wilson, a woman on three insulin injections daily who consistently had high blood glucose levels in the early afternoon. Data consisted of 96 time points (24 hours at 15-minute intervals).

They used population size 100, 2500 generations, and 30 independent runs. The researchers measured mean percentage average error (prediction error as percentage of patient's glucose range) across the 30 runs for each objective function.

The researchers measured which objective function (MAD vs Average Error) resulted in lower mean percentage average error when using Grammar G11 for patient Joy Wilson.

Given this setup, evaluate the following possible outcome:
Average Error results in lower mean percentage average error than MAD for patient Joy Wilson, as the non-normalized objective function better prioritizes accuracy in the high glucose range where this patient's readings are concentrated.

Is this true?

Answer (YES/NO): NO